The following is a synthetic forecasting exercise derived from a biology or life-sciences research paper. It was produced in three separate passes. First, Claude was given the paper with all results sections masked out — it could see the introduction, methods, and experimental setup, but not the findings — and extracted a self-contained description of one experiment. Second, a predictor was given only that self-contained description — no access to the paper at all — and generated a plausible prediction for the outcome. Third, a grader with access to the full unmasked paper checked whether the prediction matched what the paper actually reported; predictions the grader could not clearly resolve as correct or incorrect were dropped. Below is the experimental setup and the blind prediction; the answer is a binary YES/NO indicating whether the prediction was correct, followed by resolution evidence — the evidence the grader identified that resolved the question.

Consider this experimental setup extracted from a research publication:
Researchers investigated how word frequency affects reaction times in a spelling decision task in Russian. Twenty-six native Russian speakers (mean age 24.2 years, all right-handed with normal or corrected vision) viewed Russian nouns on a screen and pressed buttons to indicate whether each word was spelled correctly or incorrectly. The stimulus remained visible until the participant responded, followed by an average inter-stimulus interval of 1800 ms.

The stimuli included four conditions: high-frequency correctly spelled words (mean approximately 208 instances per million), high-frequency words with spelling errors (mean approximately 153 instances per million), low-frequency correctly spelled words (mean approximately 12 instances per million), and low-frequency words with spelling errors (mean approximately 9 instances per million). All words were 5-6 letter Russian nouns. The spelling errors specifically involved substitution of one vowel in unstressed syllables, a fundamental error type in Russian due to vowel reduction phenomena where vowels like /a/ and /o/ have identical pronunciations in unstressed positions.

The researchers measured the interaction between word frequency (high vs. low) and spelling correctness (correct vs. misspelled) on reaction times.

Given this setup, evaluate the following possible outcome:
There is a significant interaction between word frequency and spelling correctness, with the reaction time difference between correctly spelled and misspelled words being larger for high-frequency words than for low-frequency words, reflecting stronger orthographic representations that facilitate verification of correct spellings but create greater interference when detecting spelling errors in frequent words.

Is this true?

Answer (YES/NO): NO